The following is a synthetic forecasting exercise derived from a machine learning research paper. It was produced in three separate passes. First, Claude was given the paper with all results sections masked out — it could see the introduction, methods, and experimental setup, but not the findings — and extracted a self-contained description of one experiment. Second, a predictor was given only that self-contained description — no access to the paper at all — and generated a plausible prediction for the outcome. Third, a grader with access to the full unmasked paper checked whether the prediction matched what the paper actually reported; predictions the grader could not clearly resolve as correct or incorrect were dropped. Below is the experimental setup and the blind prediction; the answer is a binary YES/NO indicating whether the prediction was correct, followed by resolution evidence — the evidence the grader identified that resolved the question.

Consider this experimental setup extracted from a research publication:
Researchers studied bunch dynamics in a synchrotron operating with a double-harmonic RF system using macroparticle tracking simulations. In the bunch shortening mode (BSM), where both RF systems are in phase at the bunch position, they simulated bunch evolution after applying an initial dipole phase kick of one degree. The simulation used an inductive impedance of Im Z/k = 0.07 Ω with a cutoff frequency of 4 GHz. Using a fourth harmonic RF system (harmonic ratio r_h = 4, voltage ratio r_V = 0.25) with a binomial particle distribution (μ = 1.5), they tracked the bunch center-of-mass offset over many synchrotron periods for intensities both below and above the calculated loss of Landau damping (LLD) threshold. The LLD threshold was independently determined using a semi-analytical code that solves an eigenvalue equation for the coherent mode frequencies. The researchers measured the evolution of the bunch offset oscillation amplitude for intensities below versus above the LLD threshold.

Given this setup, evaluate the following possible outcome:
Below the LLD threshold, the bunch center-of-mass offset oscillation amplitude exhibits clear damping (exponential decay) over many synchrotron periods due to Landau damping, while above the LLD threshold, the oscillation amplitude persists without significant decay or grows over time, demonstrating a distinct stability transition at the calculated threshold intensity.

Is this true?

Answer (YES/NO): YES